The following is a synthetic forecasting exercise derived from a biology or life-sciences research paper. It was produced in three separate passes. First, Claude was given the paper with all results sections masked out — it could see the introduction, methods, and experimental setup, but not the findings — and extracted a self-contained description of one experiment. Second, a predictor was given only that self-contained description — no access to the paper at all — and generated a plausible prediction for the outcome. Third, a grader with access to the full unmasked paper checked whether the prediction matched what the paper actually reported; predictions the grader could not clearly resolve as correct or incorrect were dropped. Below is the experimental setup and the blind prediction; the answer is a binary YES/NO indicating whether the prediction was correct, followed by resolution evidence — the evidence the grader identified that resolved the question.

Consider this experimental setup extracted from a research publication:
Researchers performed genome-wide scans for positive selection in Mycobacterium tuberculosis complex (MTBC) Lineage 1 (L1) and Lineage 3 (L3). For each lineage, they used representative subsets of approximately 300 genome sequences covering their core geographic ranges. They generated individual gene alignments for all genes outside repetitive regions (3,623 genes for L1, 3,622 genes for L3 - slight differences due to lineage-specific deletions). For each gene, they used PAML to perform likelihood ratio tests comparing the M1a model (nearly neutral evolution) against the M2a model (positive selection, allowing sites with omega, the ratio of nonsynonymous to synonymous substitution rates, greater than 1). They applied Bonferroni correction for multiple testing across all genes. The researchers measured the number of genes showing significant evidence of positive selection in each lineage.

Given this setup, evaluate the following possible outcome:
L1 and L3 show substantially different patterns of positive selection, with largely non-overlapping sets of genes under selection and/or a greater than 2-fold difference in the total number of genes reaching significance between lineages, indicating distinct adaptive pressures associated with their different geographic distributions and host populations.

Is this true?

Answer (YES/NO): YES